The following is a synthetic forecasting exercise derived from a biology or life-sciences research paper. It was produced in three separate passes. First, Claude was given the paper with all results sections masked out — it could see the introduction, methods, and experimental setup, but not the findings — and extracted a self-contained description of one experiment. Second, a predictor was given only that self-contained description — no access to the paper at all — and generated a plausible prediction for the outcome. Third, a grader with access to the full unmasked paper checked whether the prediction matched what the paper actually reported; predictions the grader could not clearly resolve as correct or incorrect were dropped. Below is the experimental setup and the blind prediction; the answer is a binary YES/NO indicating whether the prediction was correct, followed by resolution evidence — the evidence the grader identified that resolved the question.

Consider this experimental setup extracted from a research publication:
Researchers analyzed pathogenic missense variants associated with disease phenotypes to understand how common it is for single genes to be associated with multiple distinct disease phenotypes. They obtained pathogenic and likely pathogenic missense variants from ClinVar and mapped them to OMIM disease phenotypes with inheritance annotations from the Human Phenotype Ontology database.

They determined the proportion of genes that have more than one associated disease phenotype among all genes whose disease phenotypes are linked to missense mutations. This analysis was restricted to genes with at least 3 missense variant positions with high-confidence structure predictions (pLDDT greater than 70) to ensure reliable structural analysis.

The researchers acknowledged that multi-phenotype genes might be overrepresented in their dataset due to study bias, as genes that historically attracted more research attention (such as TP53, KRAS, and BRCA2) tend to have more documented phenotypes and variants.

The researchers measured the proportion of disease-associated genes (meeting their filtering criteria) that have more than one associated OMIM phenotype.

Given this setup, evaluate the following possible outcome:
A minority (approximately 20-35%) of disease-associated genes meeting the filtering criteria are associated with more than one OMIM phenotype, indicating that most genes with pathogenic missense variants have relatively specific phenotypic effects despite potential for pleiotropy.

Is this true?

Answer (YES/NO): YES